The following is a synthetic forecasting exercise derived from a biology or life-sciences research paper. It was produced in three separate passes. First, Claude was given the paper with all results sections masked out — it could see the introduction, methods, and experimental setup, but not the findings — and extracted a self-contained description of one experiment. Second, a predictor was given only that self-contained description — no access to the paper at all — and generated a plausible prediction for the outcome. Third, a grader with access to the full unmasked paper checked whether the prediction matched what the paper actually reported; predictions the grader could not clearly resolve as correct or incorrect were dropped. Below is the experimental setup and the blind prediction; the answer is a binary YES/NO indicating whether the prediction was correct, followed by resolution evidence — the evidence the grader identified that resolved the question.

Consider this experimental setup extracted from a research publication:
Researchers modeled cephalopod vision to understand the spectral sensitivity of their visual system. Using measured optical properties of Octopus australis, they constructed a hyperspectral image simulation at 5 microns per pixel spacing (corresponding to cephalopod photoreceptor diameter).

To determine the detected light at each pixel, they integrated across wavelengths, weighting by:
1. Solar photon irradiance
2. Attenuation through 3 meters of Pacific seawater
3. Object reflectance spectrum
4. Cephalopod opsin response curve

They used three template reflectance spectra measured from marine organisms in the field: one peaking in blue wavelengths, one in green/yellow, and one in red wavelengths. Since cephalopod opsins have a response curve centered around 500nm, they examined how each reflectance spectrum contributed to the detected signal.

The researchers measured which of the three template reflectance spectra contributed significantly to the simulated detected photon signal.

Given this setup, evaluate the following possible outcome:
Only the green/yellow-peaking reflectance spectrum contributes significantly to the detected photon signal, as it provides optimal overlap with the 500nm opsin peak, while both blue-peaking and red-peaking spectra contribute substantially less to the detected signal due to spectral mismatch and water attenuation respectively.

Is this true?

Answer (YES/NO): NO